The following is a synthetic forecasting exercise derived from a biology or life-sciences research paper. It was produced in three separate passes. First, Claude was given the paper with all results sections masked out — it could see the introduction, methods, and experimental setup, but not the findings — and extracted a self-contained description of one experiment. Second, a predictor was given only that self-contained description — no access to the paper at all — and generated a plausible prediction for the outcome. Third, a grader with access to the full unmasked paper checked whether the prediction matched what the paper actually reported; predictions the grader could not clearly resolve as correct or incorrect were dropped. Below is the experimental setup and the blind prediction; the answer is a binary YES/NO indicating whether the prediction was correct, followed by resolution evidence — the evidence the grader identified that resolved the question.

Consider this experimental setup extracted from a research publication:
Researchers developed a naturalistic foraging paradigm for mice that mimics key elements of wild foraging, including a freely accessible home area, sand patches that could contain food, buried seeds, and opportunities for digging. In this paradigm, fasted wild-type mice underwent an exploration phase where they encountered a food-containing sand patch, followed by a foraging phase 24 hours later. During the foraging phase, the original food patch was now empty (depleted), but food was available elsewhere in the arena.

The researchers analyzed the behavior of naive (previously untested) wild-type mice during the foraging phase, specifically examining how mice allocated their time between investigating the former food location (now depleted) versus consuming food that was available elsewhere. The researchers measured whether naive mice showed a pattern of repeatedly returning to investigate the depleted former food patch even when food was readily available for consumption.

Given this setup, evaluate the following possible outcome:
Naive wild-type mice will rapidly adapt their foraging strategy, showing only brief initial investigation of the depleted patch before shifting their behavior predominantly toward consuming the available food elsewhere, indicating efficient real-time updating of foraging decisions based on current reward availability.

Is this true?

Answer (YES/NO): NO